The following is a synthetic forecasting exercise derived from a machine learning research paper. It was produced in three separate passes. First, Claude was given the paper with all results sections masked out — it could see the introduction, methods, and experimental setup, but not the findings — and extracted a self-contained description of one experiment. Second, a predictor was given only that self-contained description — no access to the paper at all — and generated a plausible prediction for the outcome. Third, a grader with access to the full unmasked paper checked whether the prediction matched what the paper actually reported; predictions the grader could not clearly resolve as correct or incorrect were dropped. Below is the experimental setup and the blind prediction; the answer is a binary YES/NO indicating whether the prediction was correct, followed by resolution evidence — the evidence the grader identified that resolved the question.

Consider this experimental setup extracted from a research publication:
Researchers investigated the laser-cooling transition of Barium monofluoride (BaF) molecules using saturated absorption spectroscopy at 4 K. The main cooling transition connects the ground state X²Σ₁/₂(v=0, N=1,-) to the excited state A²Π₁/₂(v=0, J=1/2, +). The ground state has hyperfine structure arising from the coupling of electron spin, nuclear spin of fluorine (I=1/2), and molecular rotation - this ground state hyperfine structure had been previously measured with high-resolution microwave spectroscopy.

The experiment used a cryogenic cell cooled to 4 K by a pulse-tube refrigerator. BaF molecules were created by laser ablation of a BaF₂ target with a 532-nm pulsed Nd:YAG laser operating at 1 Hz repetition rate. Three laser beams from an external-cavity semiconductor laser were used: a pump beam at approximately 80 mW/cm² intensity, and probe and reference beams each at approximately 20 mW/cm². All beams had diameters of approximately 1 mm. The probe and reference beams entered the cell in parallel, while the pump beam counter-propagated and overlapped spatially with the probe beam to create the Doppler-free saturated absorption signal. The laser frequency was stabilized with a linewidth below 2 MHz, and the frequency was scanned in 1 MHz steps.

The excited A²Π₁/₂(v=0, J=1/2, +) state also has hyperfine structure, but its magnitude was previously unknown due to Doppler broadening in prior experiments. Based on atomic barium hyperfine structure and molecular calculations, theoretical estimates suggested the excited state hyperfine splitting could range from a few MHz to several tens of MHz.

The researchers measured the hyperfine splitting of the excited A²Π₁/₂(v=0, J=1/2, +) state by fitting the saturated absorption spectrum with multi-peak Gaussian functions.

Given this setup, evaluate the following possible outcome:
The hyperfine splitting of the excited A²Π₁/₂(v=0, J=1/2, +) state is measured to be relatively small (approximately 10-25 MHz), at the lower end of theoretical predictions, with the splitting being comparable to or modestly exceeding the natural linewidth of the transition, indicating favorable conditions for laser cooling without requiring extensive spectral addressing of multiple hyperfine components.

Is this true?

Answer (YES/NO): NO